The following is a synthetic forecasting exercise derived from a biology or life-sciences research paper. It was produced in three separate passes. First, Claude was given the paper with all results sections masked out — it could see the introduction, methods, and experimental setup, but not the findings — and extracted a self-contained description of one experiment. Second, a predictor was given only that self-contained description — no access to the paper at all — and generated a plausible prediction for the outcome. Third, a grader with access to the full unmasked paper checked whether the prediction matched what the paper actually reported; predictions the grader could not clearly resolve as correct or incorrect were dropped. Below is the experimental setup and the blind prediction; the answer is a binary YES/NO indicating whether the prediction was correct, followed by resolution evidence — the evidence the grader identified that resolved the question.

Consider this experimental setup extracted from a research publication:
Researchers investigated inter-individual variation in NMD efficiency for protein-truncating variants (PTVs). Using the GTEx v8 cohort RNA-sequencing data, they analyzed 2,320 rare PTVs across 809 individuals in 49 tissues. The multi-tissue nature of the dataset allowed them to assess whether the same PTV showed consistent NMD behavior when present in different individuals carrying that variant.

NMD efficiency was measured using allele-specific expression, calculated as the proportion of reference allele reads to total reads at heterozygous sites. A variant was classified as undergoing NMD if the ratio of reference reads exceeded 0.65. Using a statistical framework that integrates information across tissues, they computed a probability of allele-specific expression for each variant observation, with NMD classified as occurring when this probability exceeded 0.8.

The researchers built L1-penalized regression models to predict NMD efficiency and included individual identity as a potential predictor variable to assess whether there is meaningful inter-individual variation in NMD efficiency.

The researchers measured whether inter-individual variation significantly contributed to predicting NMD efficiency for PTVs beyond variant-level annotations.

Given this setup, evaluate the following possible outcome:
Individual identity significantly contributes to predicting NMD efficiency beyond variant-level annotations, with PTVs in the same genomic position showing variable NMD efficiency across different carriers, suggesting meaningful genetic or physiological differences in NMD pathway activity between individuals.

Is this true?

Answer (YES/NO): NO